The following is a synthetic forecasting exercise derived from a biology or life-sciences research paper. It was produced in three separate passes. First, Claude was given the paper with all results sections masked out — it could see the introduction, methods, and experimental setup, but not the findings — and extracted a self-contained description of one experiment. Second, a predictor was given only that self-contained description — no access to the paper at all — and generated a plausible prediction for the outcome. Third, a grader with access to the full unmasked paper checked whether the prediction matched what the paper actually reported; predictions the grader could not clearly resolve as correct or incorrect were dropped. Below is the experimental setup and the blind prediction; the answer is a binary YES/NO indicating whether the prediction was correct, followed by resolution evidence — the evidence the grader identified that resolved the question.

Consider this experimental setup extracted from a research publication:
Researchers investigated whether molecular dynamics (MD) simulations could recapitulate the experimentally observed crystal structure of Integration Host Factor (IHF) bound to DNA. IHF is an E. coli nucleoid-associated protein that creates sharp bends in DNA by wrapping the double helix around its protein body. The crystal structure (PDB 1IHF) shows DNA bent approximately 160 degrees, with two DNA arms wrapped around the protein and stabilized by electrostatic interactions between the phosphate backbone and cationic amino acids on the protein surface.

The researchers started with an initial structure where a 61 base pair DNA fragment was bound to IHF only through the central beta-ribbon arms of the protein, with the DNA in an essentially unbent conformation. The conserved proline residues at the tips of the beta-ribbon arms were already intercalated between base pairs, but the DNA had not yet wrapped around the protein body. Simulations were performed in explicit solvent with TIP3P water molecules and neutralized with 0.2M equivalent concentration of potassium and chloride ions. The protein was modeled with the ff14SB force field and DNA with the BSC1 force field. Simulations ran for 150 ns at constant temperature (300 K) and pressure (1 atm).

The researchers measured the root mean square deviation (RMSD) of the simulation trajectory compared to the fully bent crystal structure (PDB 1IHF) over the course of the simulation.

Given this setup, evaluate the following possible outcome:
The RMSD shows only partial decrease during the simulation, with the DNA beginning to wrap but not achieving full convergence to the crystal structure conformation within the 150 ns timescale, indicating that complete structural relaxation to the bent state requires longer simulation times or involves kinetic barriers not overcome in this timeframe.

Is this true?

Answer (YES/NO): NO